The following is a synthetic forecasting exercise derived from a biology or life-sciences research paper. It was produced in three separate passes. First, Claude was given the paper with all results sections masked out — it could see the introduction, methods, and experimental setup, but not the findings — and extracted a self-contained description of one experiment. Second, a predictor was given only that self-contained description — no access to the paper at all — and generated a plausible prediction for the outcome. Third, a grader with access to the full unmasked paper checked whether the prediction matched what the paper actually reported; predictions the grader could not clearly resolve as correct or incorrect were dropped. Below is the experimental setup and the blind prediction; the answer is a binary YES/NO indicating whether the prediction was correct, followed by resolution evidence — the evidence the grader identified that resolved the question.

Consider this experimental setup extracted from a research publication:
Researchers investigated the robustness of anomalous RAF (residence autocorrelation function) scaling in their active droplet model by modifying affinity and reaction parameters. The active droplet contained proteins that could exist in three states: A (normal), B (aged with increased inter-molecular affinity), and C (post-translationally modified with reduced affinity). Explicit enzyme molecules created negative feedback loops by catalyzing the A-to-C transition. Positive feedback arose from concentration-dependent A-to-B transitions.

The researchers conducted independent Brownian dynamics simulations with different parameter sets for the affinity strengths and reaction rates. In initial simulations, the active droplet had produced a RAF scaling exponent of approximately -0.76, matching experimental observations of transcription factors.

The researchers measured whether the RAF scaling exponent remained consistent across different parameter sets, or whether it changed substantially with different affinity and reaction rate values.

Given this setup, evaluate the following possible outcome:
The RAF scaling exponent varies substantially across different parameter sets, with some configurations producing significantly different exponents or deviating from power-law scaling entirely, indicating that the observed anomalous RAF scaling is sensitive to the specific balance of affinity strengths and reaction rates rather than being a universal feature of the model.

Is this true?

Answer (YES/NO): NO